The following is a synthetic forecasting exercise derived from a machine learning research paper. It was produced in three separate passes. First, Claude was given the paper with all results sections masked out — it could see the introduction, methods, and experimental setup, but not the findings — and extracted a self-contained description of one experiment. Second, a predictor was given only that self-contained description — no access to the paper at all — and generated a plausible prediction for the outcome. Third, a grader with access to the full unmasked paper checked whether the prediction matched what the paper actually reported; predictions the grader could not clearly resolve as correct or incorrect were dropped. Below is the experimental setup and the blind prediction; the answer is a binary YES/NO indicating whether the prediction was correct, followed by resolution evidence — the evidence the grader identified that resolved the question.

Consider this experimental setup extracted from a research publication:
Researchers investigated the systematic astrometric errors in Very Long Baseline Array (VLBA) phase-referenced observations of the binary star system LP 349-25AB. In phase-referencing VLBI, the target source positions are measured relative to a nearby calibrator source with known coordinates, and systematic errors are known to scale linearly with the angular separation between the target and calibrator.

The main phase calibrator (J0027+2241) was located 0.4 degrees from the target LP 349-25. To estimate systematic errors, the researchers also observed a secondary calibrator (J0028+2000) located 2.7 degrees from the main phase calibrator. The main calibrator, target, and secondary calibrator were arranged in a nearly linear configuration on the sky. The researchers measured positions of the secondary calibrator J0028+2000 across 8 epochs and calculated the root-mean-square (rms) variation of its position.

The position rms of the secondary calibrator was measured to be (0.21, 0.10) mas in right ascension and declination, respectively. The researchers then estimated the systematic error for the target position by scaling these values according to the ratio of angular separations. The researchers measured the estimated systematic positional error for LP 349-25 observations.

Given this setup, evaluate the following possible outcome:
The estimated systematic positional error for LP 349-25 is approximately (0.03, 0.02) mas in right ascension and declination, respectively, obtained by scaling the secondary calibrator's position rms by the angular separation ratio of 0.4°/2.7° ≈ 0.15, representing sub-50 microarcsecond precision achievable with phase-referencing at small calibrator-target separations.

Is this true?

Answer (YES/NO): NO